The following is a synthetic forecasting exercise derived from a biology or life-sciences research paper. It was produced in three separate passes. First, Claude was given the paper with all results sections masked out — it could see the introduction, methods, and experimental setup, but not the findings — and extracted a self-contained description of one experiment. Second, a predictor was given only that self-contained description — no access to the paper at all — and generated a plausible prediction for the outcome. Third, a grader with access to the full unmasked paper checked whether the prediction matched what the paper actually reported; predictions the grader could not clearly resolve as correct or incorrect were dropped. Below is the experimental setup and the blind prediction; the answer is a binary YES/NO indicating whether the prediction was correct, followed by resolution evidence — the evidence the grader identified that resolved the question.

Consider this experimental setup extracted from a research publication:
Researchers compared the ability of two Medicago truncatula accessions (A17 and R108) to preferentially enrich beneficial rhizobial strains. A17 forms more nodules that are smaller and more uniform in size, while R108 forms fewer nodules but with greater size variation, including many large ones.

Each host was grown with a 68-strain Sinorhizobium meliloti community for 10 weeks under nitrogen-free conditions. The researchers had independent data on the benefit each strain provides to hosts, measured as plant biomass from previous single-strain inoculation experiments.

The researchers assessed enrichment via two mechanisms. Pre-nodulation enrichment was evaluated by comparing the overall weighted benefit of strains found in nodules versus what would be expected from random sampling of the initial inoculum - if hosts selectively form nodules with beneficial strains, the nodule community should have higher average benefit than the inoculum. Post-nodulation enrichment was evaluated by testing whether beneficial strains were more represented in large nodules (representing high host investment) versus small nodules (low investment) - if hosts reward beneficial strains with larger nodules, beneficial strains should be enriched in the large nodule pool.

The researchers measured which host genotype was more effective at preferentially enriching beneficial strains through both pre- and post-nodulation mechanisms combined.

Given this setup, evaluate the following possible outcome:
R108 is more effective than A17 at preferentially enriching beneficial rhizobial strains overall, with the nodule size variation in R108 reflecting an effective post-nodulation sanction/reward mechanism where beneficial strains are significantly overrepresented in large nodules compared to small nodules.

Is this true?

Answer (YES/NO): NO